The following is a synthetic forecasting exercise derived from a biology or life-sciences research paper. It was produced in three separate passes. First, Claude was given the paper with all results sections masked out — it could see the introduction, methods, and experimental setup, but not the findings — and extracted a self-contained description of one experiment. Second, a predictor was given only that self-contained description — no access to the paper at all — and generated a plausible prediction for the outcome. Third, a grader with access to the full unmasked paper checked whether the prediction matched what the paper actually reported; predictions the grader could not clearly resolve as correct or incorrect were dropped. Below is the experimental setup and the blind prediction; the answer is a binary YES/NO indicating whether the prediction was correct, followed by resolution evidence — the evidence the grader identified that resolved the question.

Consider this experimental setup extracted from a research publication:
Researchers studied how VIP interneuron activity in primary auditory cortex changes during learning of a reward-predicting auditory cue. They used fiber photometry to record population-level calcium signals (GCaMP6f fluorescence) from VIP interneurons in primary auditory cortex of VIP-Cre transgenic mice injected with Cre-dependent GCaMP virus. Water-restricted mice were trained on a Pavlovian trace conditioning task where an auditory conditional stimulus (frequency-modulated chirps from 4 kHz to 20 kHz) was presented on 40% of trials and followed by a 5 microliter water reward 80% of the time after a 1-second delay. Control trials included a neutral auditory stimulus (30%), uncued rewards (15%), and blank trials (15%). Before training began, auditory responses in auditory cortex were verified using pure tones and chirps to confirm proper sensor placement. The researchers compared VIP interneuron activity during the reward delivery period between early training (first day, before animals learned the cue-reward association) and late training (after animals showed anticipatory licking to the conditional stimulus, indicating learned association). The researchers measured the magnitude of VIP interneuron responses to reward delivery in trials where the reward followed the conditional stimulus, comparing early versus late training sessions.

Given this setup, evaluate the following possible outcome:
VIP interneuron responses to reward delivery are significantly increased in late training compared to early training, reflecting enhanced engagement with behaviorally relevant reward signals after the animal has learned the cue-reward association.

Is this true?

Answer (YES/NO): NO